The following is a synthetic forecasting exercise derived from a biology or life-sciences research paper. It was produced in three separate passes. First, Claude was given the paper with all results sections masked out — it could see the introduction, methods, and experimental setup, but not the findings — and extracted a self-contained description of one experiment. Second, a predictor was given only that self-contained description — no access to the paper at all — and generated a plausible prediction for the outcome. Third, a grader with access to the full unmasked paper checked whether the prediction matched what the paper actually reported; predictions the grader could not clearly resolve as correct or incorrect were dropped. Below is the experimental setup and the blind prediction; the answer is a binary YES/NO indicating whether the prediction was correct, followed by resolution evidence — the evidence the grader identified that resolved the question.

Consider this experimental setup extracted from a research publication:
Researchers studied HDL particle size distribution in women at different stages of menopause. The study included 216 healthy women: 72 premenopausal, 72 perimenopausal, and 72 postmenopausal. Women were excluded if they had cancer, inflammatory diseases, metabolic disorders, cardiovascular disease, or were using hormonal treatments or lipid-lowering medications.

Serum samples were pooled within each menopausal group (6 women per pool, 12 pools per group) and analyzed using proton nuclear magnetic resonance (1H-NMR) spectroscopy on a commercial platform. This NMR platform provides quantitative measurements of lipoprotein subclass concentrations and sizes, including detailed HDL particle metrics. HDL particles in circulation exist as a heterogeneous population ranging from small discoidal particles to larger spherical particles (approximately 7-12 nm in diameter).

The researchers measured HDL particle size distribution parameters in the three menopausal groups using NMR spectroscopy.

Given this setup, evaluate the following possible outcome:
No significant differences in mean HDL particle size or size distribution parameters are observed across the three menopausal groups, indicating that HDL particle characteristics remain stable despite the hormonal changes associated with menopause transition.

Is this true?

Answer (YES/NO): NO